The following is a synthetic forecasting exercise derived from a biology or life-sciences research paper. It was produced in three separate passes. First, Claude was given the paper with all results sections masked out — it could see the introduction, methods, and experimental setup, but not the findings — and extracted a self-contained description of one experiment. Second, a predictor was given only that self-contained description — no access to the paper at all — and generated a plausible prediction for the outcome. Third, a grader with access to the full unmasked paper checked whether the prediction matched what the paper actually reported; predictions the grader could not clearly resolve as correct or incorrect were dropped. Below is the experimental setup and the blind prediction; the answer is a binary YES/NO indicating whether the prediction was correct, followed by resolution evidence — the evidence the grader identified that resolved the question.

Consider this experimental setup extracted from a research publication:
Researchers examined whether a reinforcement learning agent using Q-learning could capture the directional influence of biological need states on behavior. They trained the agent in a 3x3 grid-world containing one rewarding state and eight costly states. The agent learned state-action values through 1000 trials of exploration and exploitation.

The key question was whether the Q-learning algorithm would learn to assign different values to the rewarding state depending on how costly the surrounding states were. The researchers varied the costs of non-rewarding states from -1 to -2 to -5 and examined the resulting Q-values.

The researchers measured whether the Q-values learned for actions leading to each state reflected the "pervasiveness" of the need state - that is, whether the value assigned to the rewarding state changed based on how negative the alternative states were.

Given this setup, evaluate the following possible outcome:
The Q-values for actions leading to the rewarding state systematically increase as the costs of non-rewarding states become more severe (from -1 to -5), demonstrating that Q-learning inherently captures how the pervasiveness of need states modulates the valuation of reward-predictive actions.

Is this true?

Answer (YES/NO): NO